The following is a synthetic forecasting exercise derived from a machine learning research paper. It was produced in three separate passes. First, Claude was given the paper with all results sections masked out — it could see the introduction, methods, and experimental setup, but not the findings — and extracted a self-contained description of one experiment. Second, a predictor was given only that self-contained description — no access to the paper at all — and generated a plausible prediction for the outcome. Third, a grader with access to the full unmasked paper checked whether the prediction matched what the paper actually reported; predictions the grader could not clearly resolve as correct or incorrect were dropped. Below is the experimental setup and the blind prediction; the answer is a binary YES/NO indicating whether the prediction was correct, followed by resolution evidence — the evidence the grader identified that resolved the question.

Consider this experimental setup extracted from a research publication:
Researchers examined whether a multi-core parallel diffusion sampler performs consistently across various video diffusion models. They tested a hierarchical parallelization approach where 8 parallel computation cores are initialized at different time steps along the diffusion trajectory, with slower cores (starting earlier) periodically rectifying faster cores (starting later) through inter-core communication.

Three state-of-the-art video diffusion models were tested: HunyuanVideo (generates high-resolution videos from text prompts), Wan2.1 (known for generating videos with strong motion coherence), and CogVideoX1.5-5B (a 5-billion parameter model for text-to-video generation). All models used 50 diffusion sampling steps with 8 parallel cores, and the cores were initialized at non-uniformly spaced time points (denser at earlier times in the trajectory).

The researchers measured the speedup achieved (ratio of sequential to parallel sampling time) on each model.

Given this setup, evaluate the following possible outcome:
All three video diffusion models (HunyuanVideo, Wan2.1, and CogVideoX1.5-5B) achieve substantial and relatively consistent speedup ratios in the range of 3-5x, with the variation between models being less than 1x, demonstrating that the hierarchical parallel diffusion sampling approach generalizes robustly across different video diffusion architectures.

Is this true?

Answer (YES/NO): NO